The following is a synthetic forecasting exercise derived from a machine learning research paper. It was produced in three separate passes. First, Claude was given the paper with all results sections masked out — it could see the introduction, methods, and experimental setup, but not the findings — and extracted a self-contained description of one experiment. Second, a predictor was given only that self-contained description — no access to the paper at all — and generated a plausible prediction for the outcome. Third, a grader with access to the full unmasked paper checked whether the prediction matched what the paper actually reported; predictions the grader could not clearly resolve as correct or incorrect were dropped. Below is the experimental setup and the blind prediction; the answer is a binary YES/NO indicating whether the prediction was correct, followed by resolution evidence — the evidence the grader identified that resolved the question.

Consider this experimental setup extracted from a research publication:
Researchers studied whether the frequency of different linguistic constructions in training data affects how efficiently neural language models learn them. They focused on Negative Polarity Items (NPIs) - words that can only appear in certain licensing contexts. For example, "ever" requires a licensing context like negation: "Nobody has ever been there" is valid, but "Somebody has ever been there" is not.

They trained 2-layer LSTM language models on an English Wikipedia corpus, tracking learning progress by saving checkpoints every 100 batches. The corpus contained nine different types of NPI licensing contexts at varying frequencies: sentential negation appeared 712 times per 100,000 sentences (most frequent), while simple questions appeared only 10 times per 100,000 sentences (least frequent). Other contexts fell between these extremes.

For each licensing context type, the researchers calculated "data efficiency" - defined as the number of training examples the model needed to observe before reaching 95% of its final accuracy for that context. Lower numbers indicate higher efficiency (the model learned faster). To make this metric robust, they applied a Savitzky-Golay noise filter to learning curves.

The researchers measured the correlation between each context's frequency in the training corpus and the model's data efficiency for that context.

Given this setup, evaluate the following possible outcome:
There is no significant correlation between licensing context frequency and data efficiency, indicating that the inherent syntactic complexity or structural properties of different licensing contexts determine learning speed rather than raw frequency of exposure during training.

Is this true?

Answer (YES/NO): NO